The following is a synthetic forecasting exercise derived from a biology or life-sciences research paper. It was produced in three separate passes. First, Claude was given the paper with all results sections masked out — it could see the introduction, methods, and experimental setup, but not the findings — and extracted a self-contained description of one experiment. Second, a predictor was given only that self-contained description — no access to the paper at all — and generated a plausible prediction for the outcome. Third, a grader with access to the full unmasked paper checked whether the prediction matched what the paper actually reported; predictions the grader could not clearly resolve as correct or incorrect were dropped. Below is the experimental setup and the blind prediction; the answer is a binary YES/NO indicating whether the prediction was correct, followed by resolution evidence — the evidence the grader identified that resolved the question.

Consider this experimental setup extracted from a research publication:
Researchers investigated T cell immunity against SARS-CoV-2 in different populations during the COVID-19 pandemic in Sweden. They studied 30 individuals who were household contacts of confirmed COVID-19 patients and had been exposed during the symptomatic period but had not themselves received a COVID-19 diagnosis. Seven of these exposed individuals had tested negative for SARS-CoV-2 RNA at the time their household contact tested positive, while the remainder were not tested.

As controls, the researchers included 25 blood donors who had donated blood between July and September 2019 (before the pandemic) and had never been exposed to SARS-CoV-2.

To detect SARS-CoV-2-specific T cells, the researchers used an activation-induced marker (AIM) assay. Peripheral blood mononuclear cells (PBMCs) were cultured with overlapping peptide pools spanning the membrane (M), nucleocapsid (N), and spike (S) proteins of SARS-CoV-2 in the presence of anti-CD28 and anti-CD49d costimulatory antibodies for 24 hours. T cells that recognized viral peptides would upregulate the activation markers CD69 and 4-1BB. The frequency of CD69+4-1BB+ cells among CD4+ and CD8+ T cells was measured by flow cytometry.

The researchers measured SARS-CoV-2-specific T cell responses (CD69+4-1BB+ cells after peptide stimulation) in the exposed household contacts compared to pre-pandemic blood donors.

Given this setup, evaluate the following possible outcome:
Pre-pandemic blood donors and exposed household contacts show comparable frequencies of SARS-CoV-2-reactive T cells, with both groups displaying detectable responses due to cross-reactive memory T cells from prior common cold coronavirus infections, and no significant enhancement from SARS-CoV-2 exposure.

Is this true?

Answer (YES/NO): NO